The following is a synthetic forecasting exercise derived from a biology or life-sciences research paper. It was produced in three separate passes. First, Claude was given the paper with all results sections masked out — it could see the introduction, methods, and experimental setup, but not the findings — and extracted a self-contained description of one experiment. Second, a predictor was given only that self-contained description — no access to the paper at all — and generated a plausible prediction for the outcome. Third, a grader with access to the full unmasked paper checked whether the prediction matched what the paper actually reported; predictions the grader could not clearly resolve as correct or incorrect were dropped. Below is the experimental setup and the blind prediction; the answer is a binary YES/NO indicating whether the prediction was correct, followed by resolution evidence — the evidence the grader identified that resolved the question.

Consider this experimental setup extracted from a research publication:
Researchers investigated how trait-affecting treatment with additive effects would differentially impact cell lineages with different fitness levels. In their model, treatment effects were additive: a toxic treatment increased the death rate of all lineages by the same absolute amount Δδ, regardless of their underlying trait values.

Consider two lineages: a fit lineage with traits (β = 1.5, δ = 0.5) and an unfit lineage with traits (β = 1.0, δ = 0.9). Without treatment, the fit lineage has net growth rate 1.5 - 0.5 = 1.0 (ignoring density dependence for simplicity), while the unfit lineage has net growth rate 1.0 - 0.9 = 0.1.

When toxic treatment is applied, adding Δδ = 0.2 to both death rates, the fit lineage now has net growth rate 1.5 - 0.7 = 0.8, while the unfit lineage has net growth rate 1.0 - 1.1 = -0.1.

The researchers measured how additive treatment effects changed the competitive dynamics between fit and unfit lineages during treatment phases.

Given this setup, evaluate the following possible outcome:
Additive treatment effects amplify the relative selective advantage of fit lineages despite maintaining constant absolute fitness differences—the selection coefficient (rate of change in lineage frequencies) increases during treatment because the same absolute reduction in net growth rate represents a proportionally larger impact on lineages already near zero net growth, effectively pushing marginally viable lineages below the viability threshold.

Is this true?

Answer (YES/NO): YES